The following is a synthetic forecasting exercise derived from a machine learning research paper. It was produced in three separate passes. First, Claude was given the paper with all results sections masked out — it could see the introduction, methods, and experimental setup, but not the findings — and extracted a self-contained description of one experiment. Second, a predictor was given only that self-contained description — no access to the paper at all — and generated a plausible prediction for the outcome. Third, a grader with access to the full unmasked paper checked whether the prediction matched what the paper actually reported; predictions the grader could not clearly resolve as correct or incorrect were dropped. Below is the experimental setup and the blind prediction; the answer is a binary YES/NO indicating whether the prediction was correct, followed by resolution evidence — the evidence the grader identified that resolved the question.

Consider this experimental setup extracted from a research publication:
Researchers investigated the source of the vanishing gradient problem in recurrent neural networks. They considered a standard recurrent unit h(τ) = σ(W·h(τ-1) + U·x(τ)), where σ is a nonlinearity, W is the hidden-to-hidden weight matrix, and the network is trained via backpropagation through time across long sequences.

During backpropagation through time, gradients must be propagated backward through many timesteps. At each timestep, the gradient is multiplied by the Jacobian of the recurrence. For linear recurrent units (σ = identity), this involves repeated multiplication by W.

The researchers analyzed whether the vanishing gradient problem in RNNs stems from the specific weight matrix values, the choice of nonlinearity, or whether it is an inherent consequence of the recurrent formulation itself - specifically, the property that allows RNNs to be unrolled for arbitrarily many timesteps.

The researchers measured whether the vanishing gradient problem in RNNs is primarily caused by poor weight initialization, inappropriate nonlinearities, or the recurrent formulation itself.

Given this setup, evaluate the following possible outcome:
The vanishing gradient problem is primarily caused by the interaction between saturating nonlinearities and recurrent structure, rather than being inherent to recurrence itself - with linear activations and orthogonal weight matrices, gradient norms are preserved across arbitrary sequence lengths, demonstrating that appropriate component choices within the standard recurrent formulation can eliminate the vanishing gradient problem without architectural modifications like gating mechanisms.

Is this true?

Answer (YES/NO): NO